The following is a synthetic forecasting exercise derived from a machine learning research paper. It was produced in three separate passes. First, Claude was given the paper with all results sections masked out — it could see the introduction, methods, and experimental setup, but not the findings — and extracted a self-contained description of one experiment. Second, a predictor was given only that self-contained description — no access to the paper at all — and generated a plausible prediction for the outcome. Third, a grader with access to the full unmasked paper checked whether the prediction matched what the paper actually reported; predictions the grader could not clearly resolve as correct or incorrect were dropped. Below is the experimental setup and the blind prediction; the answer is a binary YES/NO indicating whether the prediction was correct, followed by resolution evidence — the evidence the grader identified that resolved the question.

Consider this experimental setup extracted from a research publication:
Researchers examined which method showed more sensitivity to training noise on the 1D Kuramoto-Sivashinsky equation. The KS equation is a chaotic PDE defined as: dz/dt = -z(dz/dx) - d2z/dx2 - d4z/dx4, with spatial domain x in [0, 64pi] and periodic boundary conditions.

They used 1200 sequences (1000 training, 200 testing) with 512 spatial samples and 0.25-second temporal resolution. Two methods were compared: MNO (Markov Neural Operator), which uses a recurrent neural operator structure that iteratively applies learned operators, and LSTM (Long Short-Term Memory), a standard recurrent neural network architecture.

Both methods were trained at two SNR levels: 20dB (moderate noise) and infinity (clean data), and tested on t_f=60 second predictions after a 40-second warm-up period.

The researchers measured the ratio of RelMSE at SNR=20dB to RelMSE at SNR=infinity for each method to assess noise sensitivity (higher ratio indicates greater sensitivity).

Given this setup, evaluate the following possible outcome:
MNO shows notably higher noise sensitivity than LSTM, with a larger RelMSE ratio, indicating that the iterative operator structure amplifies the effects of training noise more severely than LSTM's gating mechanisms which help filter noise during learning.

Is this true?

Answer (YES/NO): YES